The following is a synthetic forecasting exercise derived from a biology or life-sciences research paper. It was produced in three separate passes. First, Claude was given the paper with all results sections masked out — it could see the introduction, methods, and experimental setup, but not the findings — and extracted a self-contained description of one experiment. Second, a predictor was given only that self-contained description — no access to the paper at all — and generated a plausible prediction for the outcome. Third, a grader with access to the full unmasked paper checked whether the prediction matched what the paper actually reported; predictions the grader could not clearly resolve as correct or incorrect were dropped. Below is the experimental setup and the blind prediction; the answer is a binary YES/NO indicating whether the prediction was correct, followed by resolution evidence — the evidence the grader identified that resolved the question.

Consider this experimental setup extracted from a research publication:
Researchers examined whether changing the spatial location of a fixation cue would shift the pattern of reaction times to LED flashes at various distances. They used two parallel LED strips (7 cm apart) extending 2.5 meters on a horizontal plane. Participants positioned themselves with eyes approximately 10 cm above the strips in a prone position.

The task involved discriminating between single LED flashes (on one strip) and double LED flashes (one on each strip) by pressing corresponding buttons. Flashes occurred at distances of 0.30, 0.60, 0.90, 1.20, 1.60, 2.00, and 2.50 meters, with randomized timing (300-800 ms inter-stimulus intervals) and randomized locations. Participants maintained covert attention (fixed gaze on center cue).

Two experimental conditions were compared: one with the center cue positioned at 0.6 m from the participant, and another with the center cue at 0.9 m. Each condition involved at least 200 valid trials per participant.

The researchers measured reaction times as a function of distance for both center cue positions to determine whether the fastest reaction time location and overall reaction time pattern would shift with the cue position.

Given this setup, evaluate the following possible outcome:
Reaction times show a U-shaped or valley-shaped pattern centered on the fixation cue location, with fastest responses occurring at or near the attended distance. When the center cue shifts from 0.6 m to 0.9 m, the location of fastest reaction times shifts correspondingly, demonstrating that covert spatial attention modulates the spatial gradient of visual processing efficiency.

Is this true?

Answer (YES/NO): YES